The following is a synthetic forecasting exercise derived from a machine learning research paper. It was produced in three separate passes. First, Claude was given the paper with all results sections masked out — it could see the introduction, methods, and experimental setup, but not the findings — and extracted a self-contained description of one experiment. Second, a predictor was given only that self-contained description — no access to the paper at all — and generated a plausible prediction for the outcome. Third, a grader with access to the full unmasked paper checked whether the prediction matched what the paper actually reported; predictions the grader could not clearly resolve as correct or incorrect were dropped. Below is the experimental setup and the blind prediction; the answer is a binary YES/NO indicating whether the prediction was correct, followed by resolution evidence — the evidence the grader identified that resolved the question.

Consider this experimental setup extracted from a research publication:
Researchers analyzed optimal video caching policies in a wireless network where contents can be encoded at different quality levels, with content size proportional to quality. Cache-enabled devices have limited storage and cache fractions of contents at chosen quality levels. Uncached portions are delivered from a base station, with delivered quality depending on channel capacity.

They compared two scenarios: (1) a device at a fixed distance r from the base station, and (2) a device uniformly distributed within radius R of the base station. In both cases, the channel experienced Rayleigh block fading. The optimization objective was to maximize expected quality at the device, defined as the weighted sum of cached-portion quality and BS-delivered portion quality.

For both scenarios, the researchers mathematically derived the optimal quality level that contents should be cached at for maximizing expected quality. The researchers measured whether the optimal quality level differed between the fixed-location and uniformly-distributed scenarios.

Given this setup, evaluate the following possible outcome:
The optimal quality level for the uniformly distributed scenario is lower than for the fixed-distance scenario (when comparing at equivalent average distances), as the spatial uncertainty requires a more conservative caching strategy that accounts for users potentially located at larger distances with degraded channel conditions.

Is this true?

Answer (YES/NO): NO